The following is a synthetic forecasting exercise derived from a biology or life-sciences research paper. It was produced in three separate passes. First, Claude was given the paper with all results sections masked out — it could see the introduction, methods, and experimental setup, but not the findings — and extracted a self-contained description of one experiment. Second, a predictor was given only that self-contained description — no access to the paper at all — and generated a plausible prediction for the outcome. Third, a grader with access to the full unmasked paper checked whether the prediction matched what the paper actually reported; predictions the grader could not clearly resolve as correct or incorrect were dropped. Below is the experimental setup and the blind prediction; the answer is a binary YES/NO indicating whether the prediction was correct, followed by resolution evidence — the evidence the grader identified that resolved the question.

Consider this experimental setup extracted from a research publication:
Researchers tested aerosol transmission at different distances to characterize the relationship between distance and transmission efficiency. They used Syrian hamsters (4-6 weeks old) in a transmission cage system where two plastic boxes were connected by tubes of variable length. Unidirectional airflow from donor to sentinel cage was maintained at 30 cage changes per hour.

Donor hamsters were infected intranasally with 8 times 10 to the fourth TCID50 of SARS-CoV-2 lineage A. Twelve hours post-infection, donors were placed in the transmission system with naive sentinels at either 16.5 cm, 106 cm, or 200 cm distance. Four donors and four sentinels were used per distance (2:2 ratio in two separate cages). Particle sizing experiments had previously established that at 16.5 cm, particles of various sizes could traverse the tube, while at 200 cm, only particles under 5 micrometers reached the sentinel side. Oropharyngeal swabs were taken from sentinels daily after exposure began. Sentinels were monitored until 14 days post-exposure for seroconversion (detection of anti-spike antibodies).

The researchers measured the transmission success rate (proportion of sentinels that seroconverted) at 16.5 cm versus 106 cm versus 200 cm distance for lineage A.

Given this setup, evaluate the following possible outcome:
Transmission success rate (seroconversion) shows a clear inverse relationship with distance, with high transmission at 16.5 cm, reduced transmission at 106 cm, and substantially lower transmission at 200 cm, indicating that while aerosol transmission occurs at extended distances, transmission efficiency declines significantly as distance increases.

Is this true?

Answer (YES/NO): NO